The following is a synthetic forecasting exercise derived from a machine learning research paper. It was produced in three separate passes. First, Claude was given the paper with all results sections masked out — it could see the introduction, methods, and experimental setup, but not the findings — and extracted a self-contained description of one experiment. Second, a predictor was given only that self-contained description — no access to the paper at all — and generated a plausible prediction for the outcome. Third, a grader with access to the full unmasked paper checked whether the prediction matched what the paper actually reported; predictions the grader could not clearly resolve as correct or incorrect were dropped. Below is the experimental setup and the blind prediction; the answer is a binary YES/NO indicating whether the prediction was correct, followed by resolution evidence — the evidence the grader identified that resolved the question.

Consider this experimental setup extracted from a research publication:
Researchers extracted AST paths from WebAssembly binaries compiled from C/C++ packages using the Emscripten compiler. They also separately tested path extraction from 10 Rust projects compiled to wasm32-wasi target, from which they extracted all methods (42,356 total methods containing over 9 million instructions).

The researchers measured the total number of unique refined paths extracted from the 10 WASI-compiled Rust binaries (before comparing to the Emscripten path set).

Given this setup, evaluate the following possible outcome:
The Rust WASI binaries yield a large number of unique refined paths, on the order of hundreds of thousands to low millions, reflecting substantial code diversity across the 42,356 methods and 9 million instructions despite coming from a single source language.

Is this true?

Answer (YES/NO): NO